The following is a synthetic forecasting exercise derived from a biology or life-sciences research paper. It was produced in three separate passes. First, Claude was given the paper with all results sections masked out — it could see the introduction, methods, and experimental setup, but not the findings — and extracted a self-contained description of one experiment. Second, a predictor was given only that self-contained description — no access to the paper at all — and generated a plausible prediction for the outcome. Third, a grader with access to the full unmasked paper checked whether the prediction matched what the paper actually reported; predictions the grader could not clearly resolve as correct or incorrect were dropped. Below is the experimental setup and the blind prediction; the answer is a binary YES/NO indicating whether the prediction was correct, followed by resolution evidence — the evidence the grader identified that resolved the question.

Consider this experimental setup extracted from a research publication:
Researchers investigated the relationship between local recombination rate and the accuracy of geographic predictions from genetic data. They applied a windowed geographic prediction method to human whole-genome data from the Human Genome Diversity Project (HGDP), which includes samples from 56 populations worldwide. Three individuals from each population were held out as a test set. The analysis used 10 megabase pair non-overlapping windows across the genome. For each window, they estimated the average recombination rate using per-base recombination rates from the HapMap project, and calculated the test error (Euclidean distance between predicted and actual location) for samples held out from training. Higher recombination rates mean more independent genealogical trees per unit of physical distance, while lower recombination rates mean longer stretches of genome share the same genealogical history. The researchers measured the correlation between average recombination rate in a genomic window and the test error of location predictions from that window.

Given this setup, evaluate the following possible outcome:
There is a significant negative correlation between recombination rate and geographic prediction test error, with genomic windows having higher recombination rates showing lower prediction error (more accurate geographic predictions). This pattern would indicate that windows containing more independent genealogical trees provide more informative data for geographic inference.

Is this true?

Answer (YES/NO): YES